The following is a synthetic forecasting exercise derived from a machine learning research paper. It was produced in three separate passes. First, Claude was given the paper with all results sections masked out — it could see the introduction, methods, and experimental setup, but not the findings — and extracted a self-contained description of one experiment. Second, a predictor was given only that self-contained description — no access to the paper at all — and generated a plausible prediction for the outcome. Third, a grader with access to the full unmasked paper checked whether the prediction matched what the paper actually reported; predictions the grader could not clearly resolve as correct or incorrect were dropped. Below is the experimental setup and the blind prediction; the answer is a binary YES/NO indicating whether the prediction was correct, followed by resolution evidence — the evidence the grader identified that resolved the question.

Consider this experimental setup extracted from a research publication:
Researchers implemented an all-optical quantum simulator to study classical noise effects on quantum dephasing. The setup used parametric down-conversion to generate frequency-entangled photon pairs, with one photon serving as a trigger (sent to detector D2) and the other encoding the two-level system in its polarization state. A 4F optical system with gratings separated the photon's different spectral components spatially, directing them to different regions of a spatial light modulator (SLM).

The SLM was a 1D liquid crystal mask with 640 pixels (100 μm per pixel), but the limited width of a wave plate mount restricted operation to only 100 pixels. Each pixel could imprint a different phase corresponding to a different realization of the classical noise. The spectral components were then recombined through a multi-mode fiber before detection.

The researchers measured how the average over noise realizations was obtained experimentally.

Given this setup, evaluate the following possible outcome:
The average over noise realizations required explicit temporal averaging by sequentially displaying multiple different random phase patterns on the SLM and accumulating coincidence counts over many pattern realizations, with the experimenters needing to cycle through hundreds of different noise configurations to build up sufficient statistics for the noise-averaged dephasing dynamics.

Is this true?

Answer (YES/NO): NO